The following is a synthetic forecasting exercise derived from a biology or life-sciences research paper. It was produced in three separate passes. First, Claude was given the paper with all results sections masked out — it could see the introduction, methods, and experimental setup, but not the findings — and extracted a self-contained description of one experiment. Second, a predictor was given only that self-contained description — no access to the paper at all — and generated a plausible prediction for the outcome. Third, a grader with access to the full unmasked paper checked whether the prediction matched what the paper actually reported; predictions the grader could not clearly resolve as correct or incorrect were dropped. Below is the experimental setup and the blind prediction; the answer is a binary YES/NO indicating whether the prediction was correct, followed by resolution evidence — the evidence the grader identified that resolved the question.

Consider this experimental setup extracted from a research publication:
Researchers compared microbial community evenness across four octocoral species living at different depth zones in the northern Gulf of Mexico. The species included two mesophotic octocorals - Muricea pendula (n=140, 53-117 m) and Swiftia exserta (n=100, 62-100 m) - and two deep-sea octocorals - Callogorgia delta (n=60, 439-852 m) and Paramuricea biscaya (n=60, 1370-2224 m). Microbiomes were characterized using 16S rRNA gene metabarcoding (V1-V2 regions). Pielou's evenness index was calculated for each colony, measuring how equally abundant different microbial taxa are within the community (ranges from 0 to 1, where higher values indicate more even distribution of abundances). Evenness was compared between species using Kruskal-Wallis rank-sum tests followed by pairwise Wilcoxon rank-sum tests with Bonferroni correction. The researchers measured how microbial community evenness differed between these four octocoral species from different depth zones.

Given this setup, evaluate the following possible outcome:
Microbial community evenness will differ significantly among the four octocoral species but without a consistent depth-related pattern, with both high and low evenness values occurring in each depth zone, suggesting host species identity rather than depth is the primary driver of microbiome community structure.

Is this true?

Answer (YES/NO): YES